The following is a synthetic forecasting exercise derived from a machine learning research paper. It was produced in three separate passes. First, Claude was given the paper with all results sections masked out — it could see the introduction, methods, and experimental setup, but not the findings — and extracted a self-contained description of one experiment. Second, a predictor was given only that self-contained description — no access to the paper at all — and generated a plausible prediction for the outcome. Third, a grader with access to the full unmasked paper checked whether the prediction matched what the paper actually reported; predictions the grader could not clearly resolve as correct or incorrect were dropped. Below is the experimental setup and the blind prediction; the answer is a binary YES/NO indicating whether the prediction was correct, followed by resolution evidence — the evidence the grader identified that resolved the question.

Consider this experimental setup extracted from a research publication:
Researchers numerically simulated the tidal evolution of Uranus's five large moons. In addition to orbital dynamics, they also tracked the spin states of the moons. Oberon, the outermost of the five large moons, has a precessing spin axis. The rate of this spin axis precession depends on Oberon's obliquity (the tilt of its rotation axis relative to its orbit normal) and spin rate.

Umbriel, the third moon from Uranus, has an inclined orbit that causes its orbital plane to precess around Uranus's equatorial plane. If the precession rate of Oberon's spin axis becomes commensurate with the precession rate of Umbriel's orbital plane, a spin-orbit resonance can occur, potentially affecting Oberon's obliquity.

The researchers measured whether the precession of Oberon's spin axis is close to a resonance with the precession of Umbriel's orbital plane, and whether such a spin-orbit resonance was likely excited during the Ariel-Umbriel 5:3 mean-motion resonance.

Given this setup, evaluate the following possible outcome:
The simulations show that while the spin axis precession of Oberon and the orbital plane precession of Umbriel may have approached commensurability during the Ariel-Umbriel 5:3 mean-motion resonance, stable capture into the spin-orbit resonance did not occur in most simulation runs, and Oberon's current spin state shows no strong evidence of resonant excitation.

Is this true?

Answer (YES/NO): NO